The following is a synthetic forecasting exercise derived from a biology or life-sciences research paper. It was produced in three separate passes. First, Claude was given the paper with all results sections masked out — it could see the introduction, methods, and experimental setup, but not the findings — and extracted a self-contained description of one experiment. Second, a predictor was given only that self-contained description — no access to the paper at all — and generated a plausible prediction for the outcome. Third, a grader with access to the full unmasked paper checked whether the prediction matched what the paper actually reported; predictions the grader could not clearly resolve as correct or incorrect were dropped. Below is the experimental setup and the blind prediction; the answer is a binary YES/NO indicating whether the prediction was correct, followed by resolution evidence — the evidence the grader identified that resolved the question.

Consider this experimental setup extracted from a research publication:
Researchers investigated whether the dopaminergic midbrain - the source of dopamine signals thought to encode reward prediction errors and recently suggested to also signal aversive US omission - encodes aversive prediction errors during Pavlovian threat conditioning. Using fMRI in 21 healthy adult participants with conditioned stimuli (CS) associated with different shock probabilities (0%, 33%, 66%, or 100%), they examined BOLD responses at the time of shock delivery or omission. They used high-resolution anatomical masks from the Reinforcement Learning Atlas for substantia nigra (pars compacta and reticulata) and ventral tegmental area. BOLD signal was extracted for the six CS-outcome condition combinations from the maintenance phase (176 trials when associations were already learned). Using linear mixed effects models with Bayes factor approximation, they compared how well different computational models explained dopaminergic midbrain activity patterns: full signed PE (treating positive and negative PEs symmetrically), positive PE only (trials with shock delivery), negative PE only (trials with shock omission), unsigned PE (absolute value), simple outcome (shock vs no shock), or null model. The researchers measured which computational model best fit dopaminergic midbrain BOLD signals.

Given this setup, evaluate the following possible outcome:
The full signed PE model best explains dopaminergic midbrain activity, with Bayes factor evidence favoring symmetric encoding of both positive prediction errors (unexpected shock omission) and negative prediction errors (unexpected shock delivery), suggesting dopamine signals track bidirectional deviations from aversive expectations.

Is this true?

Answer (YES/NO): NO